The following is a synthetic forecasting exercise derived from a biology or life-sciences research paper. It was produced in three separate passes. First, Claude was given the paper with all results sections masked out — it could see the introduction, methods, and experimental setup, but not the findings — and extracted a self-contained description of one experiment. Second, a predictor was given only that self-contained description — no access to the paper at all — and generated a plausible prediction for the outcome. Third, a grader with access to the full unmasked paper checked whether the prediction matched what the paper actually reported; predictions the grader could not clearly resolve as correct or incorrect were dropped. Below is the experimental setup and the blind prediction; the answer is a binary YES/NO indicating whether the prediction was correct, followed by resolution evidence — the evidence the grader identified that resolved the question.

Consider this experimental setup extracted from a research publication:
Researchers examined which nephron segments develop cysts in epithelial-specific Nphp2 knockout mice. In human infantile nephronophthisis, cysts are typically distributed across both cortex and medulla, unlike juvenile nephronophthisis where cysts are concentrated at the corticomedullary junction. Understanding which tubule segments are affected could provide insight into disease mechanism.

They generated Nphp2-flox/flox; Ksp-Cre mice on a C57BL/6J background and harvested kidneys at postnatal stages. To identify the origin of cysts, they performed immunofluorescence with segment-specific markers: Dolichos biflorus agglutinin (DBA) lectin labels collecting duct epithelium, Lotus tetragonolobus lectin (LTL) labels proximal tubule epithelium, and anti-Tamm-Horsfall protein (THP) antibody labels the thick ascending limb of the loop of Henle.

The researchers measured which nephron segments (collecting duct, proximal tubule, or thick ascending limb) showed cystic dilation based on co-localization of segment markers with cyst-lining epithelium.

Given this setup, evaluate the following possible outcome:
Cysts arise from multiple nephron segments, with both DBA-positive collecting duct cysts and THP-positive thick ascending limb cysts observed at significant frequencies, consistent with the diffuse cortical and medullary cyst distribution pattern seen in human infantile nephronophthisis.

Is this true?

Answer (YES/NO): YES